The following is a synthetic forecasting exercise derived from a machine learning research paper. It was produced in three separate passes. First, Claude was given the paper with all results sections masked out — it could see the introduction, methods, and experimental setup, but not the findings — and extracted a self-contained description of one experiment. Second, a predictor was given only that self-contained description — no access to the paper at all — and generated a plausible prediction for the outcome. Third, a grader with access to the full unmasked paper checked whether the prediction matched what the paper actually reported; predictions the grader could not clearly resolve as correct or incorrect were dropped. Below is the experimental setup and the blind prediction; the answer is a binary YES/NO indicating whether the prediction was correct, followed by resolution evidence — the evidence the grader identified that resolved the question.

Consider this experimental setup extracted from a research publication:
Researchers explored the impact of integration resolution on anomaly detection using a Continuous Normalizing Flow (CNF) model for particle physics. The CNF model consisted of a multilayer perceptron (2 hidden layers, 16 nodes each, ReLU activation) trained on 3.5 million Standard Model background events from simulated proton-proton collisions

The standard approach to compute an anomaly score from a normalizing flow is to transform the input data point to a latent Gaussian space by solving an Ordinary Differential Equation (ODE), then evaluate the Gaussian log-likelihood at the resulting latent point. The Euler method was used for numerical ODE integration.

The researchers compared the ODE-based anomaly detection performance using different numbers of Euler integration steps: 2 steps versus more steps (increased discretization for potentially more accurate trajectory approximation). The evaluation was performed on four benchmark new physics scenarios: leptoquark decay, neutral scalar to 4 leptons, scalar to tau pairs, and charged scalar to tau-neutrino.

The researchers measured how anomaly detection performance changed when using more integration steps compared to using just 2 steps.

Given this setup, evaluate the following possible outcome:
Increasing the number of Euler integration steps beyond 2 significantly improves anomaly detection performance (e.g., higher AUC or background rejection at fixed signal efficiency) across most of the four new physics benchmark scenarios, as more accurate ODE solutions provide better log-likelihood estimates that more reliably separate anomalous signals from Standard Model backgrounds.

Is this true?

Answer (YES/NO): NO